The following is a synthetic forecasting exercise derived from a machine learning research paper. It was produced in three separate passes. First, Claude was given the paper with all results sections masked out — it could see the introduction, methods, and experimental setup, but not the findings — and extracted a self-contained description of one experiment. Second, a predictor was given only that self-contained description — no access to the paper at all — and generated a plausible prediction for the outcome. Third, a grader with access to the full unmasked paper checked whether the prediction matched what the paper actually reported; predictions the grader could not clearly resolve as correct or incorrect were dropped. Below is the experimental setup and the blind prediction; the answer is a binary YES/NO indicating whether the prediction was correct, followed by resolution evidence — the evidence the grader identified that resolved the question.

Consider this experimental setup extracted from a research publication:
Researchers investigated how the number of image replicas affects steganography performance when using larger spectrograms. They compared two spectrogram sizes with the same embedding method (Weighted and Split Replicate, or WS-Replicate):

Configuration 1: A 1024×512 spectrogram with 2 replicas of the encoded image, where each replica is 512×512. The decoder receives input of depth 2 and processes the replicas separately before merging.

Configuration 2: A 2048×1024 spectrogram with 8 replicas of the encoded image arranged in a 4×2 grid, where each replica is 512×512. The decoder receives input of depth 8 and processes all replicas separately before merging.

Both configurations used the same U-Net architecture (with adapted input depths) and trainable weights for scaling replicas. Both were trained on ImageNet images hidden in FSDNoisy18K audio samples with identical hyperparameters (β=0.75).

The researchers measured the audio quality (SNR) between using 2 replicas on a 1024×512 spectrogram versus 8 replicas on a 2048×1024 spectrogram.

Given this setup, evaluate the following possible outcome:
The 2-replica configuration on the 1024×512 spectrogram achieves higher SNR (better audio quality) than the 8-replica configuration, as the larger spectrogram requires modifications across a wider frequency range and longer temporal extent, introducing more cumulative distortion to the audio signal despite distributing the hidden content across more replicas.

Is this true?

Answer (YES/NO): NO